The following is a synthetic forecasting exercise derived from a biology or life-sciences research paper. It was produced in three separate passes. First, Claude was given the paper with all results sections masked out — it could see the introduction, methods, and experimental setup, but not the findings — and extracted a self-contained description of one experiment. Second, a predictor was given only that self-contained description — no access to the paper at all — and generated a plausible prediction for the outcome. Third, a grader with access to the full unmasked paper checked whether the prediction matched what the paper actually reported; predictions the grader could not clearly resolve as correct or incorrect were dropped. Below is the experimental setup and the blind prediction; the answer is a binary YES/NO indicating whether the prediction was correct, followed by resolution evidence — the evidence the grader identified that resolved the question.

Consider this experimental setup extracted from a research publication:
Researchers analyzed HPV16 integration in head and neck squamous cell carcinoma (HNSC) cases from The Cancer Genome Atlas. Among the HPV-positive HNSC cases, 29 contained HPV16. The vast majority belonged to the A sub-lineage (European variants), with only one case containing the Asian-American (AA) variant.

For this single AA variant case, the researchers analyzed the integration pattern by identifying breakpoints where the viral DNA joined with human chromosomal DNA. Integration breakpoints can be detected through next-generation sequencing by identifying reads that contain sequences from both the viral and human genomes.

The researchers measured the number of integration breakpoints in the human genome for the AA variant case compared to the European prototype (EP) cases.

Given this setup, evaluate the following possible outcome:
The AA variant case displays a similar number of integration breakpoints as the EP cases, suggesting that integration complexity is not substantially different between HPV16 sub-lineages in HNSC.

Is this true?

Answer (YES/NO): NO